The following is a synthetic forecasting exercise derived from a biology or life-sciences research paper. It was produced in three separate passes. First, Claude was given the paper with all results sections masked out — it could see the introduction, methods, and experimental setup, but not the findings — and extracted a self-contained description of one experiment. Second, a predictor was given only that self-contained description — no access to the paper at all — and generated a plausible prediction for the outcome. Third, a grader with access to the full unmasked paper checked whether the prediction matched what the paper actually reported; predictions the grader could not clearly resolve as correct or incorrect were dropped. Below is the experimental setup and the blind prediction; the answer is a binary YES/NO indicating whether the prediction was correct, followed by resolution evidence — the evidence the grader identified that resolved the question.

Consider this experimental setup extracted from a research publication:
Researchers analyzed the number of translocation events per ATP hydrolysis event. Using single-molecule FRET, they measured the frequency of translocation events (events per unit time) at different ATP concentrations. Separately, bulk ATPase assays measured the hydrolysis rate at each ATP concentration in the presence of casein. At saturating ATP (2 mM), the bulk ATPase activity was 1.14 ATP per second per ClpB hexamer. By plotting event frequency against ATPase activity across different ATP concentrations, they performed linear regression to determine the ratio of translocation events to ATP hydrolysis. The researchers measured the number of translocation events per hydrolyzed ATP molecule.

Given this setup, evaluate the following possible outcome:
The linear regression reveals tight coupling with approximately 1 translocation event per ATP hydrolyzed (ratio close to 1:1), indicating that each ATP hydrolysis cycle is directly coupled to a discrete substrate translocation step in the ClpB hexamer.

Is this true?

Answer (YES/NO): NO